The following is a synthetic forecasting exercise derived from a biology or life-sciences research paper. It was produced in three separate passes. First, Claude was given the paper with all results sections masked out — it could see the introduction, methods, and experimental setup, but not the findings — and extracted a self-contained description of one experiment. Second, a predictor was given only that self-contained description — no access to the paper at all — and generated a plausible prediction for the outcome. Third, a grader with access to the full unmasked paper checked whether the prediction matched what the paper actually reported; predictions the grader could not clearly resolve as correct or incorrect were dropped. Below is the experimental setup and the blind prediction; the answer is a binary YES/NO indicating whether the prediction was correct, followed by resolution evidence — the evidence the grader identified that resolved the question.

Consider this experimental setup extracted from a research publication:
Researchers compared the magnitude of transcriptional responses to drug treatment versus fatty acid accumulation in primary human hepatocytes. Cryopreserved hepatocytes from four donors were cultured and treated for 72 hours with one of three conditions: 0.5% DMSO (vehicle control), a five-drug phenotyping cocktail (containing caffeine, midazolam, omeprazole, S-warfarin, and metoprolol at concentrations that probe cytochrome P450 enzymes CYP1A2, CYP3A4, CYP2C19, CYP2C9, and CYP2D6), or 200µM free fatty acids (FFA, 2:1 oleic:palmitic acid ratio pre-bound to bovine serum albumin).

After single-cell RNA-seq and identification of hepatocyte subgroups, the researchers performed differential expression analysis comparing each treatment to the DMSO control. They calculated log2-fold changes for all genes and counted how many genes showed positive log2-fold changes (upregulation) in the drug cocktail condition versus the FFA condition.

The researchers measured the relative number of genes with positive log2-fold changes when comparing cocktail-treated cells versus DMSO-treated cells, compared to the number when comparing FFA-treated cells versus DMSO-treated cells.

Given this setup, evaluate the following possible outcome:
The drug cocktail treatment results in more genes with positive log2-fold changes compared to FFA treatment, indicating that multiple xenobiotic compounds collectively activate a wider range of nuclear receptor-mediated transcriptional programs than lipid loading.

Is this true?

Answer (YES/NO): YES